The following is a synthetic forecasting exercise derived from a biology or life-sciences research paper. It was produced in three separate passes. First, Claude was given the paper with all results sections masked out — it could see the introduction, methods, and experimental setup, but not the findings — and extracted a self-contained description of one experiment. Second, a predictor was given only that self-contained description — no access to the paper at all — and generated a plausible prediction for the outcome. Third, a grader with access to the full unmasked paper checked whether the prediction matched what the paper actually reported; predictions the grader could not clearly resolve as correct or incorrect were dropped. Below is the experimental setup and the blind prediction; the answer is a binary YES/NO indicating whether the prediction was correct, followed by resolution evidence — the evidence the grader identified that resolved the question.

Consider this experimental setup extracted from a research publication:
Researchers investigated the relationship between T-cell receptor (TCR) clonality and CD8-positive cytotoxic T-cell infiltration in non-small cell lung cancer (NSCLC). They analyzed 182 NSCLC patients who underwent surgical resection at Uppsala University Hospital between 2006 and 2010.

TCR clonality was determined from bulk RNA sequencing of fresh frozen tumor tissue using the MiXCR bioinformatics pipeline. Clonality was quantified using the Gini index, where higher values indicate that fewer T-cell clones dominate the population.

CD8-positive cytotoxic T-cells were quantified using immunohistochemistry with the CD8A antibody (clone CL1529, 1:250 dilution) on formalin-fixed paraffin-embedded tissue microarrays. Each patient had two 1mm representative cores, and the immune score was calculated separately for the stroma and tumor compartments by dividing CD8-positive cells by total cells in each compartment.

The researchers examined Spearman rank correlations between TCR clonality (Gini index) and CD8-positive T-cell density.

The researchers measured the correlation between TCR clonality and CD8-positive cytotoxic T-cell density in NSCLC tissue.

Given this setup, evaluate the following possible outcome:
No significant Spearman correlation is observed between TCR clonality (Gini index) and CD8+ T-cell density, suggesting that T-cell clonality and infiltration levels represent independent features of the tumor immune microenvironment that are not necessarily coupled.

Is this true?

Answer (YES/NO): NO